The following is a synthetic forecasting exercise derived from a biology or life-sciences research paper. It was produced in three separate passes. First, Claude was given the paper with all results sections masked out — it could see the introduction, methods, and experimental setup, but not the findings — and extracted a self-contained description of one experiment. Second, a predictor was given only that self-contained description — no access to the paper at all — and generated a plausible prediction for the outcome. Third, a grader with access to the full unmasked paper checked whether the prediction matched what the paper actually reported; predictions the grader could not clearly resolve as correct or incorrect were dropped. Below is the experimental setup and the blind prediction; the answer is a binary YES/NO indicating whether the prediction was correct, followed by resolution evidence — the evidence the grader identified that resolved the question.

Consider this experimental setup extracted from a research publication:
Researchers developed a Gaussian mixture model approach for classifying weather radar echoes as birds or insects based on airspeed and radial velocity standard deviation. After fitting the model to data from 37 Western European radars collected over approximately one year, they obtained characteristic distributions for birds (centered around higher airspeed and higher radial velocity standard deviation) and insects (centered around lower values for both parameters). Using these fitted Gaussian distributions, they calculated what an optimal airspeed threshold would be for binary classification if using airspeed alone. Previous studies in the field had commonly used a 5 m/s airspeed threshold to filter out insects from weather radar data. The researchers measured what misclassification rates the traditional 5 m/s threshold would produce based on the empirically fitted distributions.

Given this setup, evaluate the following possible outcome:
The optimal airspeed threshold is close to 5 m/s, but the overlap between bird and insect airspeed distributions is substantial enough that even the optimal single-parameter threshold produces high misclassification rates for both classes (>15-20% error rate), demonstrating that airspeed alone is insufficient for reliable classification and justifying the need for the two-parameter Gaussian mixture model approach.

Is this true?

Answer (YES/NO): NO